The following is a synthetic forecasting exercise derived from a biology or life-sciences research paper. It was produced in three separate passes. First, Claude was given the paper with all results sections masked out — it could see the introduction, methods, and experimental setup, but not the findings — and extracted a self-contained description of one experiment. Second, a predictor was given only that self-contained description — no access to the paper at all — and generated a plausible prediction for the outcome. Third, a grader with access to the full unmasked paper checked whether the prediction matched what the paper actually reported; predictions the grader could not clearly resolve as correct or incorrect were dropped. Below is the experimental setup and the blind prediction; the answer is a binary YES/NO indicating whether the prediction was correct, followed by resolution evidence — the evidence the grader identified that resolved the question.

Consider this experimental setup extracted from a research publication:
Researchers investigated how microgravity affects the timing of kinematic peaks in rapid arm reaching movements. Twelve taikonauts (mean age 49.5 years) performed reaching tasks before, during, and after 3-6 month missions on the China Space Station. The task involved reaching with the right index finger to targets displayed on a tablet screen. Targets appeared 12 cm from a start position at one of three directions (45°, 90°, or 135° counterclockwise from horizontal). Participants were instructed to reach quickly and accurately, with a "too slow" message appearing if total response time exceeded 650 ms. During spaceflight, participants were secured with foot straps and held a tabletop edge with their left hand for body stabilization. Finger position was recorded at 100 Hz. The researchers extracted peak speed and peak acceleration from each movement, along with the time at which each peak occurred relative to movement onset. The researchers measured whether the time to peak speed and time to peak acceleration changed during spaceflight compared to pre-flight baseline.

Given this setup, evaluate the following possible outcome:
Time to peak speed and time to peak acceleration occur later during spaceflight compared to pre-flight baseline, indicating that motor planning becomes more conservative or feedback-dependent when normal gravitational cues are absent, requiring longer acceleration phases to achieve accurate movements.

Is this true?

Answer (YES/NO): NO